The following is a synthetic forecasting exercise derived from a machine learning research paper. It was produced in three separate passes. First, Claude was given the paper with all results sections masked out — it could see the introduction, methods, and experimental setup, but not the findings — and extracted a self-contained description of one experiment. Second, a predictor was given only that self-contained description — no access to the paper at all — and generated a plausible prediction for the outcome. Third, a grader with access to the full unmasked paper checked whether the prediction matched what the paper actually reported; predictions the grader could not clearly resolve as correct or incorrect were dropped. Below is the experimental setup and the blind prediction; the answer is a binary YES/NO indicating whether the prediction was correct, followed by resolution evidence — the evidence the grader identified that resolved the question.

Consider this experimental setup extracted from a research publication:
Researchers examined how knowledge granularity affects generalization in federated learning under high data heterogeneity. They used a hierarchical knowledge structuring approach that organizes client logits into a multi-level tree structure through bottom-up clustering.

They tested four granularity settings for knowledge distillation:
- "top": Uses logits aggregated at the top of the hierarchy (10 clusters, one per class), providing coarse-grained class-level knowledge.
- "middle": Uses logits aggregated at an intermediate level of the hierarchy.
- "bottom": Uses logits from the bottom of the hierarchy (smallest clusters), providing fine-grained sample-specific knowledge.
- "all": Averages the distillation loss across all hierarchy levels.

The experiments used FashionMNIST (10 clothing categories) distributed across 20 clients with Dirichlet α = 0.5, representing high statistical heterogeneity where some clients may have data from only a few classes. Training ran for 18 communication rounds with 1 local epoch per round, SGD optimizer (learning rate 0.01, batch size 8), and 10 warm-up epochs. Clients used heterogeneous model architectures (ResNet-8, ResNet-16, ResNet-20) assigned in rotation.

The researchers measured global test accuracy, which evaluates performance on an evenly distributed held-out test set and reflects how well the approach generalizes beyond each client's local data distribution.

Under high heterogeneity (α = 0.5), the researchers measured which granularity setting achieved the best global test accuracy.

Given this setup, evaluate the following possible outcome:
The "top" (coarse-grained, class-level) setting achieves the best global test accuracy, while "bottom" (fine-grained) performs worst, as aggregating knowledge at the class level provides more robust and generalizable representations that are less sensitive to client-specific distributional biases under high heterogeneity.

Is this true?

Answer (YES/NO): NO